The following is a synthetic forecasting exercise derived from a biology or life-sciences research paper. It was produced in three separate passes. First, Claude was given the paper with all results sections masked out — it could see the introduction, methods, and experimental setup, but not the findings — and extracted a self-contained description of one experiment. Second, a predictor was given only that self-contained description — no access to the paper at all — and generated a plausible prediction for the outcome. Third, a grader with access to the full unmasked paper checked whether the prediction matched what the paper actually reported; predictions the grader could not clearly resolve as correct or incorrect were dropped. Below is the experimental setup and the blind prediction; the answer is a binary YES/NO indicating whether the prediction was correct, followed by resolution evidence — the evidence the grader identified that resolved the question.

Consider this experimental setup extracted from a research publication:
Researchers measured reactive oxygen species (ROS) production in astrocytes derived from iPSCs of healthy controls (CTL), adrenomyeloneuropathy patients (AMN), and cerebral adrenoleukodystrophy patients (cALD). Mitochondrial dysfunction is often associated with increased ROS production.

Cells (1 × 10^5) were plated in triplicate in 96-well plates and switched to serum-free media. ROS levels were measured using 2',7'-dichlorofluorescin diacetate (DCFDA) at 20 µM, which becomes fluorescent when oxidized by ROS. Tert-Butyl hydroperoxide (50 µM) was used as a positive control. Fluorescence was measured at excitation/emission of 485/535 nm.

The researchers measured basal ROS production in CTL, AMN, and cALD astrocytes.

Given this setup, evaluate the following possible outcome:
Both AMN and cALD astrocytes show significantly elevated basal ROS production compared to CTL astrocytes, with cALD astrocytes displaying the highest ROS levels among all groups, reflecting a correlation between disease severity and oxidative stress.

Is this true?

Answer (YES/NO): NO